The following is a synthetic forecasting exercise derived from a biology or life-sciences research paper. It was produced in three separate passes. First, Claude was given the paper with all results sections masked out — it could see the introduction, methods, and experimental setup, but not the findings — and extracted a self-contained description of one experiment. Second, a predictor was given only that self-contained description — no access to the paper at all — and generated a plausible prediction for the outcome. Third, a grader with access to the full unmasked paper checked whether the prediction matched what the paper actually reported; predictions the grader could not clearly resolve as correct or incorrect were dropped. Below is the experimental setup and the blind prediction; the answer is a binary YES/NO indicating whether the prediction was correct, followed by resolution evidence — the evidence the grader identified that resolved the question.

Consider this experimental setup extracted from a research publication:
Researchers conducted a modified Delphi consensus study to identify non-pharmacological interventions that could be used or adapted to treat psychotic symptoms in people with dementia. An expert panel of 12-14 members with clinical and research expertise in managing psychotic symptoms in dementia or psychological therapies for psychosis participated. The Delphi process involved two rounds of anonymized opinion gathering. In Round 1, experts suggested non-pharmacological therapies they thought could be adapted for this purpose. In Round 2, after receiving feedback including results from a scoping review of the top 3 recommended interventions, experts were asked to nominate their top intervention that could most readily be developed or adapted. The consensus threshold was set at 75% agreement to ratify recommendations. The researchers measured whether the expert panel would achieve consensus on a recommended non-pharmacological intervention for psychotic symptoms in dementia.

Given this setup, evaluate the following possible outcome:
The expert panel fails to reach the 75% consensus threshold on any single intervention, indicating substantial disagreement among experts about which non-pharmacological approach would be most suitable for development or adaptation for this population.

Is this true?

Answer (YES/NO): YES